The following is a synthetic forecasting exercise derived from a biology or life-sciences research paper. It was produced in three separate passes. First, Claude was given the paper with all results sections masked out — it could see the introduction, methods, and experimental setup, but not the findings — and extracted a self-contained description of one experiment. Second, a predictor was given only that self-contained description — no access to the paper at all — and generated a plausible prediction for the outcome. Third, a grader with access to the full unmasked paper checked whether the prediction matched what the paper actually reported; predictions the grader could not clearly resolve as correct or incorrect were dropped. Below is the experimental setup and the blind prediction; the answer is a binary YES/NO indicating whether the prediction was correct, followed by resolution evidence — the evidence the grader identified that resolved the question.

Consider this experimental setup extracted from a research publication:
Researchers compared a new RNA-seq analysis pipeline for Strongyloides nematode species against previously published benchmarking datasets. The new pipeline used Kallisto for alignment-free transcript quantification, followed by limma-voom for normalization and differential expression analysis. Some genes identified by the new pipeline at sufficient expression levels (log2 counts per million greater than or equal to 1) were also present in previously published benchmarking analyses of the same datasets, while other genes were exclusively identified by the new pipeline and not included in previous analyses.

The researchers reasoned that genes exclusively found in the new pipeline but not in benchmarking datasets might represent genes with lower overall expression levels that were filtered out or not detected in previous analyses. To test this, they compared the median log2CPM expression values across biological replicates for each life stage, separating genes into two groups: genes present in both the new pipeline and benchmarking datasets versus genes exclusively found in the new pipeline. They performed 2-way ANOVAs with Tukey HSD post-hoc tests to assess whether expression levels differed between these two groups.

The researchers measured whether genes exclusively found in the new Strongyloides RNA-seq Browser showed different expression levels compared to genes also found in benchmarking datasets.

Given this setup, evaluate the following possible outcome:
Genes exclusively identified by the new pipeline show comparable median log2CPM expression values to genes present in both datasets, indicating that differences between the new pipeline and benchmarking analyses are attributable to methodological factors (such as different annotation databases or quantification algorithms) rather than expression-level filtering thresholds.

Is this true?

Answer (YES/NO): NO